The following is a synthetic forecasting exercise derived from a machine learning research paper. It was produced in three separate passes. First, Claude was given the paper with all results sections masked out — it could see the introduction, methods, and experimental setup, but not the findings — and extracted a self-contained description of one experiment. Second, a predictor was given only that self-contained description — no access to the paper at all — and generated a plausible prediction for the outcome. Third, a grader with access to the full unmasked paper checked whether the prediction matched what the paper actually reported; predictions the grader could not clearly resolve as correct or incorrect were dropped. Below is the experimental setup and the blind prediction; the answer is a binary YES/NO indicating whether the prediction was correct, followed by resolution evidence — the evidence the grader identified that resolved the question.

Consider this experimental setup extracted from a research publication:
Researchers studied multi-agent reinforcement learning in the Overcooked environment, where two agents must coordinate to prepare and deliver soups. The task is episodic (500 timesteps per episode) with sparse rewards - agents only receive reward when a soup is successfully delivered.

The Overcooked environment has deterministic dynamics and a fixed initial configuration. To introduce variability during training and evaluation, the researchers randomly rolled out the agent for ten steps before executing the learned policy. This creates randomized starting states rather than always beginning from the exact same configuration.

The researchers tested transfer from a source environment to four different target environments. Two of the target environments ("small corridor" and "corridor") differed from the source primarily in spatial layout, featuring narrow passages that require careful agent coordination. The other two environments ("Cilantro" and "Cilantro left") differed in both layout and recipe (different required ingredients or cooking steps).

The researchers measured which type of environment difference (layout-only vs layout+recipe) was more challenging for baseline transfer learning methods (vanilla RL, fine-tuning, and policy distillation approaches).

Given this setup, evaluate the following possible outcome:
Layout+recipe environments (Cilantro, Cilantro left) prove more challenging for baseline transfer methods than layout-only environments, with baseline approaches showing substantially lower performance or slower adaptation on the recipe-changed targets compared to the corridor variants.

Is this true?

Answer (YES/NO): NO